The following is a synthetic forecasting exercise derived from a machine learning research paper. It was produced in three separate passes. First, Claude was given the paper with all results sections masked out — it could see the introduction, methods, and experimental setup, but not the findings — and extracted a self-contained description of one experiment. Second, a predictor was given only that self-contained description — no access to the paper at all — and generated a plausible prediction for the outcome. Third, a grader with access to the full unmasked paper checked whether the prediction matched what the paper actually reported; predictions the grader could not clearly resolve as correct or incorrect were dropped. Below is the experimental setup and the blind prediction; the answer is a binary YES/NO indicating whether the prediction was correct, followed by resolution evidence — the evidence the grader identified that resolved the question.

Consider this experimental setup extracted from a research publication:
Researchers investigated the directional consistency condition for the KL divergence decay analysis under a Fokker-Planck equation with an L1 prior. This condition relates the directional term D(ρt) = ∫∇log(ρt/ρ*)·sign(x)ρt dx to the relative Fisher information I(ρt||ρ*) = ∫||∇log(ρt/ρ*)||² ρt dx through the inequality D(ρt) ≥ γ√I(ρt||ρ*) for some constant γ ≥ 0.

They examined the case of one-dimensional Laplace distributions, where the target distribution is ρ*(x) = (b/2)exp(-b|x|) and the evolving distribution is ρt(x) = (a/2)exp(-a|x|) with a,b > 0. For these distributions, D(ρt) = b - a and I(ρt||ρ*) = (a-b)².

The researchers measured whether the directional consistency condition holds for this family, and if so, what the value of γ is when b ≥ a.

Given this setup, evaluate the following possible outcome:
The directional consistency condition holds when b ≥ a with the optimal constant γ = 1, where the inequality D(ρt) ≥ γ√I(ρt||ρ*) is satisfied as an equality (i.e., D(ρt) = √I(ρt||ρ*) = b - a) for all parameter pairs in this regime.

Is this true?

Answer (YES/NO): YES